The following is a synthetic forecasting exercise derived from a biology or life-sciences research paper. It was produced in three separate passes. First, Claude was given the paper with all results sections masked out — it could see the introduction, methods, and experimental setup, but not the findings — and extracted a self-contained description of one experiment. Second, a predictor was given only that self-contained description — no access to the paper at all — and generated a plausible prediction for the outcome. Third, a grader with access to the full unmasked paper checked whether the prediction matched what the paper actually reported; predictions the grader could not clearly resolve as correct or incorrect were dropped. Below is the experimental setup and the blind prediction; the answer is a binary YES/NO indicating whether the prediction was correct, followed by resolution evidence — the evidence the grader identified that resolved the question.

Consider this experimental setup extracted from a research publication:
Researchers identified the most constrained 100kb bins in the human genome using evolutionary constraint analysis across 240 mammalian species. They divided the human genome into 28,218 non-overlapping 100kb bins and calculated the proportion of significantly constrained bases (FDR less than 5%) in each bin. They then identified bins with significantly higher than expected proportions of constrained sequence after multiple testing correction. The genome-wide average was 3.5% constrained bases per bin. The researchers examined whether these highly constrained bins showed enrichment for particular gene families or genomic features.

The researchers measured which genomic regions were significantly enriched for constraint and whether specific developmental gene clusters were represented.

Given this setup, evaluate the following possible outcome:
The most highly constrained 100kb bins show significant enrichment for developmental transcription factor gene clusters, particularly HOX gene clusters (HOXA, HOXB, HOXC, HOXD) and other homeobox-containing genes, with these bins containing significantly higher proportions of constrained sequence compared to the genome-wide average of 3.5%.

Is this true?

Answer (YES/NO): YES